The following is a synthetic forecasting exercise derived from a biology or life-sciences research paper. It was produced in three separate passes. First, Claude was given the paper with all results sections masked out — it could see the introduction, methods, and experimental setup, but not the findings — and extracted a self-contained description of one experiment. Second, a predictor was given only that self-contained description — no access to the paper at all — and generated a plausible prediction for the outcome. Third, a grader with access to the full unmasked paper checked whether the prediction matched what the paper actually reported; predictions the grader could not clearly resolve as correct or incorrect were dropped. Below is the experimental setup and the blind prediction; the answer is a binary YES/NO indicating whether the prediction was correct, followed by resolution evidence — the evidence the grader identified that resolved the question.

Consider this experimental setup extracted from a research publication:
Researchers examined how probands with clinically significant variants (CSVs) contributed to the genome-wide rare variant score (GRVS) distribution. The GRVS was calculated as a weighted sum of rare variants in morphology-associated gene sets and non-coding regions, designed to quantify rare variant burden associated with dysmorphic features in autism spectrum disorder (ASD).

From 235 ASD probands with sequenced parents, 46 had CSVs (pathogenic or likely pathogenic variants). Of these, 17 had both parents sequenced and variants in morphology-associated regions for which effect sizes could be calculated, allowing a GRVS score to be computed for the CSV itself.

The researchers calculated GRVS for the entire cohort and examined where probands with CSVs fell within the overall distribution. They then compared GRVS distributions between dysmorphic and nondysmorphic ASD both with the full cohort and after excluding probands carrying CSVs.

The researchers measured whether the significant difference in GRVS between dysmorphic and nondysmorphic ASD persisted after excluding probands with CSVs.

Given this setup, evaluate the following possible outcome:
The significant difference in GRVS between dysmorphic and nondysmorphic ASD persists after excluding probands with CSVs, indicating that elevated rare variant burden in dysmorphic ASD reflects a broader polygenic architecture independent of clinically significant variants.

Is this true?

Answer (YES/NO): YES